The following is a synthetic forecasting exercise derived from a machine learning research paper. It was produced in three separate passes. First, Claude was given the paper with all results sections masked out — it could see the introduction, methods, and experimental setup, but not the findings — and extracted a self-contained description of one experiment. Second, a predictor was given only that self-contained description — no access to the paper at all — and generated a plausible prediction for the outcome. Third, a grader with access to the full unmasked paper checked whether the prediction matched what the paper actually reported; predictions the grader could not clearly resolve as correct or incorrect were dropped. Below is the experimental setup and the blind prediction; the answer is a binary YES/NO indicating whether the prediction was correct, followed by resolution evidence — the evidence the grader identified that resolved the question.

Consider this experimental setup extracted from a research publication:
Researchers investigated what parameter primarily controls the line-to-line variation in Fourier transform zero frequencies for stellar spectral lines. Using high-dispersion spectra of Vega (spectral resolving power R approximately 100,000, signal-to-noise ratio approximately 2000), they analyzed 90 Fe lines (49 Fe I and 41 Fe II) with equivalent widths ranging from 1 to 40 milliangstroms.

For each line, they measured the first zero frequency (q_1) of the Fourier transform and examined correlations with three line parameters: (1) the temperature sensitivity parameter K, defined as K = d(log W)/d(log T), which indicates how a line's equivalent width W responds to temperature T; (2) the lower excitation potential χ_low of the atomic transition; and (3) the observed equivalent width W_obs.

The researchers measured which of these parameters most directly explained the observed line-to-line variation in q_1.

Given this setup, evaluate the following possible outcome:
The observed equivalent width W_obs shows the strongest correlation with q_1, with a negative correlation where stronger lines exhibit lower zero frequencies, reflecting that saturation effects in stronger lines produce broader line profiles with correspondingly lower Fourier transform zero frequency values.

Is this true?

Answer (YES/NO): NO